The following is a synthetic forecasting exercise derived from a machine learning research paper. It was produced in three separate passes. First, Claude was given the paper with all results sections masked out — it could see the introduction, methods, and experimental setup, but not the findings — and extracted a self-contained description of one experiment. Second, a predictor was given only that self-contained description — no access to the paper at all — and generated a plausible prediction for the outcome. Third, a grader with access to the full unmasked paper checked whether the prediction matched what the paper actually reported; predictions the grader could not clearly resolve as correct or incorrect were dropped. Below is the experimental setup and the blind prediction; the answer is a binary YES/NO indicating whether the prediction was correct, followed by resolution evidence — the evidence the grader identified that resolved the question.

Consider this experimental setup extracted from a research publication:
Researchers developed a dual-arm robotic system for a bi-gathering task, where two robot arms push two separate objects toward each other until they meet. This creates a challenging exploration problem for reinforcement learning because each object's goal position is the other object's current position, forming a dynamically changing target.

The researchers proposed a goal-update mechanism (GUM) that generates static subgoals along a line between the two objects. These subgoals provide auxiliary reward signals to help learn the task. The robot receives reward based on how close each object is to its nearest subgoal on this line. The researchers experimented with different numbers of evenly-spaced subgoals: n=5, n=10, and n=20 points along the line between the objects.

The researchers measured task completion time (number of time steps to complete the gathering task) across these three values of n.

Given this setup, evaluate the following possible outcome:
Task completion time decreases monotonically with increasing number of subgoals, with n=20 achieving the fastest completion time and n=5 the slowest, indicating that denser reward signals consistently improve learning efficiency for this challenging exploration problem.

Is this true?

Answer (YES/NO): NO